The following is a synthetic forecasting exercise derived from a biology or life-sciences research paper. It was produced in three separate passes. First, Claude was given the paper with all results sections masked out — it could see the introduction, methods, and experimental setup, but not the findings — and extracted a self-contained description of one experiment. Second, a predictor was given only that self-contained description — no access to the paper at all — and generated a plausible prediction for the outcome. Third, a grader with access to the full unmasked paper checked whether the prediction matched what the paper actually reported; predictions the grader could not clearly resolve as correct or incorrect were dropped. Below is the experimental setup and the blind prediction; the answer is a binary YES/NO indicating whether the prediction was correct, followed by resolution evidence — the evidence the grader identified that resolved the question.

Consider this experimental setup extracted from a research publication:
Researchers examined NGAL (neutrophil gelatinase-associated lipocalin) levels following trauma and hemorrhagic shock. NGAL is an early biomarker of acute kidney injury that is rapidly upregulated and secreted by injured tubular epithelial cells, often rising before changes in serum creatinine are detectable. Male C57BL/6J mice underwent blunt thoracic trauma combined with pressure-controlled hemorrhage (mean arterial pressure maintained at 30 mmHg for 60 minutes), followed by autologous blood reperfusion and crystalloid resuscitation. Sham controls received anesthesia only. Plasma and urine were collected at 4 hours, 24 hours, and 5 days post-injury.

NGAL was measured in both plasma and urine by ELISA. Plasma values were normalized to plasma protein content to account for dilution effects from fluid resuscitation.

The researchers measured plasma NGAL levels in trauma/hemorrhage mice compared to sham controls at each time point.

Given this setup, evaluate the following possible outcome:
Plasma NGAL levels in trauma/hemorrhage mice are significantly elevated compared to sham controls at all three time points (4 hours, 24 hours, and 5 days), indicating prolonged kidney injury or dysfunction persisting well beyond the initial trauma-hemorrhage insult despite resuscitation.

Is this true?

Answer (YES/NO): NO